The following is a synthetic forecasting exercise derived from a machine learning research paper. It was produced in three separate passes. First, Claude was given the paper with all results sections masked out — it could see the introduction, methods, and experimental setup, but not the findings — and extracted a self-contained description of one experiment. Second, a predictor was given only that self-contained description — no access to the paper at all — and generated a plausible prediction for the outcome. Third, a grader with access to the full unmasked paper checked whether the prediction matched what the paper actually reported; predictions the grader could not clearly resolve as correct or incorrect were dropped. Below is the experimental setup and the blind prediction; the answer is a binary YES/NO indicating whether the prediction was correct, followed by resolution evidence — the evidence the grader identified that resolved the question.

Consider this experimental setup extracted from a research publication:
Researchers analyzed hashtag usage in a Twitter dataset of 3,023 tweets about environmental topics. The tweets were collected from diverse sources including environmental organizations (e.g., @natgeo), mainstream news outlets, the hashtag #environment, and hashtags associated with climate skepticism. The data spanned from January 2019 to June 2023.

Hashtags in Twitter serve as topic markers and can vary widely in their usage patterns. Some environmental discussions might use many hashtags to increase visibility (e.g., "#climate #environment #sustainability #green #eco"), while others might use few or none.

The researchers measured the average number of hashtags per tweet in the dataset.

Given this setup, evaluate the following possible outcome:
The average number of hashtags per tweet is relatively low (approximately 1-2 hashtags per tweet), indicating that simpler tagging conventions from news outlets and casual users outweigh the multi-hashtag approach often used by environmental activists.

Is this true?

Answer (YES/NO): YES